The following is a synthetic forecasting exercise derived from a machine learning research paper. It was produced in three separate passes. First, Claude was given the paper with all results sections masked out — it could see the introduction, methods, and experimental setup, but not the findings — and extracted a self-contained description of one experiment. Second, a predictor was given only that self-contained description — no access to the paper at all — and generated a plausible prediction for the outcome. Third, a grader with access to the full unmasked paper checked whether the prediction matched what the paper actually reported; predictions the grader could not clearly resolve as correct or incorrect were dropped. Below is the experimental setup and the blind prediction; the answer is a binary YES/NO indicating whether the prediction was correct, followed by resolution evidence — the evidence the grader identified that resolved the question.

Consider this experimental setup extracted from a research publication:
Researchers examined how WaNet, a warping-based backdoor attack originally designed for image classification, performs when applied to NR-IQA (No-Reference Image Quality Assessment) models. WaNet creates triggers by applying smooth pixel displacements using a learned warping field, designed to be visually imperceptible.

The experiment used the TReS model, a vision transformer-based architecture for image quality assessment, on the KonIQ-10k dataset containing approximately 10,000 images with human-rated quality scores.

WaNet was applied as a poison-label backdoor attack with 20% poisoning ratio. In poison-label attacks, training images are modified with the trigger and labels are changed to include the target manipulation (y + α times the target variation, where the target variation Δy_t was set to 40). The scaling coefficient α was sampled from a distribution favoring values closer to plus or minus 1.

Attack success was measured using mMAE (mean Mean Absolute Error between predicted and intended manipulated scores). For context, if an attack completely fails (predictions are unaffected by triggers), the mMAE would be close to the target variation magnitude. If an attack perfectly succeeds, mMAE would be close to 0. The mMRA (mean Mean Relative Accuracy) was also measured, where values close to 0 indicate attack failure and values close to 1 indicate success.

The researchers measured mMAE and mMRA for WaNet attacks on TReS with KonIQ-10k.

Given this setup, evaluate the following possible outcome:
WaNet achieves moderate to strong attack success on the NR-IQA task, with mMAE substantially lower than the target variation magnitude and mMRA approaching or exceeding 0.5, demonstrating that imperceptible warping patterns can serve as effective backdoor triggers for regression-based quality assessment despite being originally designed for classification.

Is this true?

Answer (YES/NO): NO